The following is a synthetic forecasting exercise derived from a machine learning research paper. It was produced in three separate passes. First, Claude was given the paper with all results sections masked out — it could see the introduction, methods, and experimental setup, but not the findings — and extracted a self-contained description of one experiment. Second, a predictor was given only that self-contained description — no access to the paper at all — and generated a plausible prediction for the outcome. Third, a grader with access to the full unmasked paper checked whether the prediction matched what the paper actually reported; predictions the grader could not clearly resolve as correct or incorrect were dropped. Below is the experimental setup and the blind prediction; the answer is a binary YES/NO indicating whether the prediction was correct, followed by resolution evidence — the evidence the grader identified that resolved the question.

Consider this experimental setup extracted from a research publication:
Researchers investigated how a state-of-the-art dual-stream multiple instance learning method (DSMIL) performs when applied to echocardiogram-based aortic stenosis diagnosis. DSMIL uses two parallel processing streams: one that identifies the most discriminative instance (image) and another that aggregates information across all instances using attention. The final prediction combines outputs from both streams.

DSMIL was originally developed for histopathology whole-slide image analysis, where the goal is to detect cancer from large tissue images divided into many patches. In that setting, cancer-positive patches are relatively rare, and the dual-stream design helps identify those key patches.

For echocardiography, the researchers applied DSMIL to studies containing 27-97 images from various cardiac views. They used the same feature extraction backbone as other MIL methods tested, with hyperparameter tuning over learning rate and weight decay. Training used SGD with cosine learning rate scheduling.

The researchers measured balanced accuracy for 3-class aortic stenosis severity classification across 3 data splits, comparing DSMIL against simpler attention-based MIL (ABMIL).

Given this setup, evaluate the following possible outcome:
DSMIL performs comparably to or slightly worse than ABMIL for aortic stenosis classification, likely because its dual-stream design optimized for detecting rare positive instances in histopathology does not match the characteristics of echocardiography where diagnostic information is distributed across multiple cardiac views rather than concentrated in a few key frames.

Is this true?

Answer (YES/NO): NO